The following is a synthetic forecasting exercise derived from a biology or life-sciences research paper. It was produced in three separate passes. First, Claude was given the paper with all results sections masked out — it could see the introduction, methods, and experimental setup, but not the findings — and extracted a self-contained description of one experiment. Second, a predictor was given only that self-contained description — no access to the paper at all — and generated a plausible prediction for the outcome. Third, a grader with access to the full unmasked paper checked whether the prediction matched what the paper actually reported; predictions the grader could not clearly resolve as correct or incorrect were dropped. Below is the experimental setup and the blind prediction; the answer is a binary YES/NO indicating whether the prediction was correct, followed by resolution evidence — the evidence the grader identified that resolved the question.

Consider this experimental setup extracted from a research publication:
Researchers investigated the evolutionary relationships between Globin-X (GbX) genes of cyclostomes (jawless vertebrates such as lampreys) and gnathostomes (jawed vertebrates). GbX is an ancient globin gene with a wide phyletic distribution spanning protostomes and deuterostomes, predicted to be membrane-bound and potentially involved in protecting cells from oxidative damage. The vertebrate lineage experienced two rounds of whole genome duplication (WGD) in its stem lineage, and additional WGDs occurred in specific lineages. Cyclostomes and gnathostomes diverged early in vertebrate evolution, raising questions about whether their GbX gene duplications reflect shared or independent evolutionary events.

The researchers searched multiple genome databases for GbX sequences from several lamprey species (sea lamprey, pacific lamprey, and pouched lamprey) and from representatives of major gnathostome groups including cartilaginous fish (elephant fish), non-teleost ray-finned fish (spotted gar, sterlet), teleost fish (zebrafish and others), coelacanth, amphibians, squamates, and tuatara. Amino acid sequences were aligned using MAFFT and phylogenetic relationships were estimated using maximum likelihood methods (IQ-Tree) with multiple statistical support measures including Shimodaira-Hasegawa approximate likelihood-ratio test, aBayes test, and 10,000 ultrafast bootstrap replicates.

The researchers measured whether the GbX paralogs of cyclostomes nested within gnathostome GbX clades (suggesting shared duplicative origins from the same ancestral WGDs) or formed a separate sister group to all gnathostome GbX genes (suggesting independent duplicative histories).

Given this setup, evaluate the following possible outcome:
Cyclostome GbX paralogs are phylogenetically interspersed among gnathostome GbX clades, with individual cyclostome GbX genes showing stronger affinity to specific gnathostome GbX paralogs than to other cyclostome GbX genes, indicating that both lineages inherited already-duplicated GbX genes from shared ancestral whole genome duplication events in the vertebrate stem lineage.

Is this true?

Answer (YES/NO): NO